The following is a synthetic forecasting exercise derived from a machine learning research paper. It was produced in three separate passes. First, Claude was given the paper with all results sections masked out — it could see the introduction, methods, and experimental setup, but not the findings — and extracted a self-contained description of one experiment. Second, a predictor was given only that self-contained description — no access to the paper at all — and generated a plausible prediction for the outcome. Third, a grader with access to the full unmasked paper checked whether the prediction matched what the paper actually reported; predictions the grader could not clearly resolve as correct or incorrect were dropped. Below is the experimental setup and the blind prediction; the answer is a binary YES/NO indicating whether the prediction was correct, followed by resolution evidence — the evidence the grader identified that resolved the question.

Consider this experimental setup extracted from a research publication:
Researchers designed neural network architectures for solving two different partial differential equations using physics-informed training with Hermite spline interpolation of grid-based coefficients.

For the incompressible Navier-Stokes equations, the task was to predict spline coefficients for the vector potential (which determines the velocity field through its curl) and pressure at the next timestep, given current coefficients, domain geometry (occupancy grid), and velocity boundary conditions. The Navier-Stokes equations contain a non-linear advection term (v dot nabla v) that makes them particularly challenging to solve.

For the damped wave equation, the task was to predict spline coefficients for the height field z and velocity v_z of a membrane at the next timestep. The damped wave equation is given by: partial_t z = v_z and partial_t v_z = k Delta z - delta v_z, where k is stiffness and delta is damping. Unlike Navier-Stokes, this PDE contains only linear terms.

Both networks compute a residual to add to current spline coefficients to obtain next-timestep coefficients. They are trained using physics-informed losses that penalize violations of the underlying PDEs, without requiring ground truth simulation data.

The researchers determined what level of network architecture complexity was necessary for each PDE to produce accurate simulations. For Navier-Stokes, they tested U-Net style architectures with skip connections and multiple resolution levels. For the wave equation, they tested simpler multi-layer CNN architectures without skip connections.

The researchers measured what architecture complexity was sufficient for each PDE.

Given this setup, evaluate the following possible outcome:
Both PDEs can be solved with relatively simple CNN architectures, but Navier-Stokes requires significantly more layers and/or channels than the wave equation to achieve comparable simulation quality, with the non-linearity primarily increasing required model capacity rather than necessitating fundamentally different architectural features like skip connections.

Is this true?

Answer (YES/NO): NO